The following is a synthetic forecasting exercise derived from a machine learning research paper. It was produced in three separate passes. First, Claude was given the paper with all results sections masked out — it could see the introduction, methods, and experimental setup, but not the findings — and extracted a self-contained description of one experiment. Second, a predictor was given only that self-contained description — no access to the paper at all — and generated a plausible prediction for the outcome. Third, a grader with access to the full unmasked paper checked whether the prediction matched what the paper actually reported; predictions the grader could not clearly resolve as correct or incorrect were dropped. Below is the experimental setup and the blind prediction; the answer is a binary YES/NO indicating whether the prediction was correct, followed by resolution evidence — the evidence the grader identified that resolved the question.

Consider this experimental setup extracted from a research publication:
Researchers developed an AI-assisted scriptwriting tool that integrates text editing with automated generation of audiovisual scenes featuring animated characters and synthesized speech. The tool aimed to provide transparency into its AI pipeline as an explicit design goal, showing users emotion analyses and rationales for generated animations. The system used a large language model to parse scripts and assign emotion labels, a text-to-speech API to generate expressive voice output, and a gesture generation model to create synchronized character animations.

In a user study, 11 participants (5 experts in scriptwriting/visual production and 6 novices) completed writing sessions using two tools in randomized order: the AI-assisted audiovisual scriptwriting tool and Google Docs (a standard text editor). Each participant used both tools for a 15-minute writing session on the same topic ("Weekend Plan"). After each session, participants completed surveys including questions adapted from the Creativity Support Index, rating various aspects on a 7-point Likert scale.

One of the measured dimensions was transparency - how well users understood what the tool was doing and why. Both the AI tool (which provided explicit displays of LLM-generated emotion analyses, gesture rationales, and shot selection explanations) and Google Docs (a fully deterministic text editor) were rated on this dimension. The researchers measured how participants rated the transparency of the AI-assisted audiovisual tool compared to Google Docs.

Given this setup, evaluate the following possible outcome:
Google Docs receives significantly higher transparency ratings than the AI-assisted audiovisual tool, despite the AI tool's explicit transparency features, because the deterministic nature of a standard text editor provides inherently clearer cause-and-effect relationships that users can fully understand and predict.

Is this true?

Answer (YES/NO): NO